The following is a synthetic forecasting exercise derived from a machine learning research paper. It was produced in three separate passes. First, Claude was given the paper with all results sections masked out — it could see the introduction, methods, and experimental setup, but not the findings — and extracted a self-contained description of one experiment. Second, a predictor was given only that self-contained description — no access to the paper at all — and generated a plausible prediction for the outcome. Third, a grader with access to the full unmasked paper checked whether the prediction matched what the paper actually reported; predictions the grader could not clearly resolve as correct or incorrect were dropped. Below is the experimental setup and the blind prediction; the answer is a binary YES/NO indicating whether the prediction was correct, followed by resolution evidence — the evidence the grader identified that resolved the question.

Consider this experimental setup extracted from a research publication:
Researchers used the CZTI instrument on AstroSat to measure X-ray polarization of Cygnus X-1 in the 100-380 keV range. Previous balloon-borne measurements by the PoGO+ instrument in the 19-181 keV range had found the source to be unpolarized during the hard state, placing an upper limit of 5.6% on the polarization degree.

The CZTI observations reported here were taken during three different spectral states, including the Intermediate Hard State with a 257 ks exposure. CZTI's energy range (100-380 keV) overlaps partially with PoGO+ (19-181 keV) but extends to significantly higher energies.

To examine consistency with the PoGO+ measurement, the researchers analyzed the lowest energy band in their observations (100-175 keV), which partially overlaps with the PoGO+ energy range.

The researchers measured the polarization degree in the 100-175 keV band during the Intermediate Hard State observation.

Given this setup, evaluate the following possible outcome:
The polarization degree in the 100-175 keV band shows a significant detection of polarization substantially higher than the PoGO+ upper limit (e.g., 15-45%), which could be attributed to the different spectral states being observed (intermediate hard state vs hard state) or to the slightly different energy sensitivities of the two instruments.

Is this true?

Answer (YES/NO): NO